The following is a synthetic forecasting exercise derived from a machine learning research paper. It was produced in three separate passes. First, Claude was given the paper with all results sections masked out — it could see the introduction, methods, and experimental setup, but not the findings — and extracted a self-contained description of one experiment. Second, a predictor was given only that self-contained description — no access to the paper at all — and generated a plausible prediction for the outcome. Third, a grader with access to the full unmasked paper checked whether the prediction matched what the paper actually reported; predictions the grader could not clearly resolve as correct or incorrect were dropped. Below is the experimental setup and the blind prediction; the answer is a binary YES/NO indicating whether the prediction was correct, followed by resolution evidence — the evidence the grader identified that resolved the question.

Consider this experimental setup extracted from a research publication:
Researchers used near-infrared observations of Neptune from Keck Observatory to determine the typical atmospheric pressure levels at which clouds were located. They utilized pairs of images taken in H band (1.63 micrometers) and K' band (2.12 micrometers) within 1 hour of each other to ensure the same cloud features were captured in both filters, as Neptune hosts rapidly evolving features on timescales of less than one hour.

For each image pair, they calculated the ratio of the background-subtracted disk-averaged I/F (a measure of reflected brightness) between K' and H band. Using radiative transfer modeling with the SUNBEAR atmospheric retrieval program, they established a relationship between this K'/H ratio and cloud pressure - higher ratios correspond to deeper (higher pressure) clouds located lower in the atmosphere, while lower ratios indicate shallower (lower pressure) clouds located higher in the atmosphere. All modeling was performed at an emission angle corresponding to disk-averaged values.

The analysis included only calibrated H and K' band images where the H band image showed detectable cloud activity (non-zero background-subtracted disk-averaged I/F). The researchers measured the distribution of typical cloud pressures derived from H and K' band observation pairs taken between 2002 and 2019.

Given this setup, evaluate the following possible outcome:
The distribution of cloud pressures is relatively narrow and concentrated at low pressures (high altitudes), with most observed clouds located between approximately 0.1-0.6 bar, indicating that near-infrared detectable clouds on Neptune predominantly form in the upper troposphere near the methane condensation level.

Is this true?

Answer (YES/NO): YES